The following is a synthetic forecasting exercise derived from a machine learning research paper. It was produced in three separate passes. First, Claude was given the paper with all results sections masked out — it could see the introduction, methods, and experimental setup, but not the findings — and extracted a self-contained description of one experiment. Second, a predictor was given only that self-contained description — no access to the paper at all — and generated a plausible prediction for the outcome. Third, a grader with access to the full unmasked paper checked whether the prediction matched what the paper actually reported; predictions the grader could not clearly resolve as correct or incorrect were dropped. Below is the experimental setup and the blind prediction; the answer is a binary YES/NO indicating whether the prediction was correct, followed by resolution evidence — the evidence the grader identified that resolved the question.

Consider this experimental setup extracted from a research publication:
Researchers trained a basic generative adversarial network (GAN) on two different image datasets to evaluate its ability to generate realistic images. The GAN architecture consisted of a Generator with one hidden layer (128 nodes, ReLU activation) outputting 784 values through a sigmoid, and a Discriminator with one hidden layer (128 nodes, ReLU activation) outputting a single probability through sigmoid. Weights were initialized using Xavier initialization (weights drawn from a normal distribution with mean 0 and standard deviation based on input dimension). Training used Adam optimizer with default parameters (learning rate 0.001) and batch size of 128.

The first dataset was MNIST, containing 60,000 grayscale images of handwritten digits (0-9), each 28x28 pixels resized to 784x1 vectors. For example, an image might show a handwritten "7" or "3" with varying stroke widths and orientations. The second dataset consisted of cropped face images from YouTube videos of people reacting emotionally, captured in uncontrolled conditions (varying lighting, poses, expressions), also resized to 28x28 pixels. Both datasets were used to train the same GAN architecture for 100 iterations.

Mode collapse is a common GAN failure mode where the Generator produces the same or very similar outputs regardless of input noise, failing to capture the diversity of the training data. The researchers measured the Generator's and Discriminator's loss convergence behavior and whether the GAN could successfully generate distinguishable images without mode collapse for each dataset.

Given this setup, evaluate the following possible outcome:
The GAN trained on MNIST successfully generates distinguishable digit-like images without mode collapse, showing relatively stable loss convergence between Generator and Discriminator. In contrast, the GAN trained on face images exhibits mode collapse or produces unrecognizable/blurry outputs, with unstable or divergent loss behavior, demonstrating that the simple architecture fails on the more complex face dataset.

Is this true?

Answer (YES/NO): NO